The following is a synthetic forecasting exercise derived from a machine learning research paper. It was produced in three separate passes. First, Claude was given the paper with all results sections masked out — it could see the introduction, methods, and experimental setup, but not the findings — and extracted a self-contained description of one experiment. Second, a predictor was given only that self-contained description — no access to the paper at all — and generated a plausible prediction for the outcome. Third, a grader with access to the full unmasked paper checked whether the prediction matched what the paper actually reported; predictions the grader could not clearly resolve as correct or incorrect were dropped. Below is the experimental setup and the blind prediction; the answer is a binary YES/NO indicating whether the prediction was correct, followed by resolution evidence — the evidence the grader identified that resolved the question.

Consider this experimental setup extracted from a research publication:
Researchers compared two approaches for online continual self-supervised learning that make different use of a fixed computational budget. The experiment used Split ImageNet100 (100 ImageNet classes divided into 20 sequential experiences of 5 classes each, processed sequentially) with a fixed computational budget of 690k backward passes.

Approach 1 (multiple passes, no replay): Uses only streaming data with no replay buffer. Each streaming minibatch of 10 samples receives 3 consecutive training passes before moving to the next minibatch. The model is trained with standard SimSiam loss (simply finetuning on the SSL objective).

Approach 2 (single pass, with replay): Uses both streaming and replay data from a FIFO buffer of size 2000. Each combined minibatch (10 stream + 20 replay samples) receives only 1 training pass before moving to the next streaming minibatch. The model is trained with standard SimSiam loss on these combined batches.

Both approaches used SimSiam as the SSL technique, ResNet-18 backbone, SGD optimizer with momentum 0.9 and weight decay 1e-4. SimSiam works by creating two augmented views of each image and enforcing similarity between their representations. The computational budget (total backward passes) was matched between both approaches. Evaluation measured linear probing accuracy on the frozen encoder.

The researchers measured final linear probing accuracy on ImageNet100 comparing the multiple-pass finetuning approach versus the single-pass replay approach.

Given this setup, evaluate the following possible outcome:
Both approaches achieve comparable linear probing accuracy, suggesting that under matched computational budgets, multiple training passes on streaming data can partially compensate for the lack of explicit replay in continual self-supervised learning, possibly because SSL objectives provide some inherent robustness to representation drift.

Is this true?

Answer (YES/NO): NO